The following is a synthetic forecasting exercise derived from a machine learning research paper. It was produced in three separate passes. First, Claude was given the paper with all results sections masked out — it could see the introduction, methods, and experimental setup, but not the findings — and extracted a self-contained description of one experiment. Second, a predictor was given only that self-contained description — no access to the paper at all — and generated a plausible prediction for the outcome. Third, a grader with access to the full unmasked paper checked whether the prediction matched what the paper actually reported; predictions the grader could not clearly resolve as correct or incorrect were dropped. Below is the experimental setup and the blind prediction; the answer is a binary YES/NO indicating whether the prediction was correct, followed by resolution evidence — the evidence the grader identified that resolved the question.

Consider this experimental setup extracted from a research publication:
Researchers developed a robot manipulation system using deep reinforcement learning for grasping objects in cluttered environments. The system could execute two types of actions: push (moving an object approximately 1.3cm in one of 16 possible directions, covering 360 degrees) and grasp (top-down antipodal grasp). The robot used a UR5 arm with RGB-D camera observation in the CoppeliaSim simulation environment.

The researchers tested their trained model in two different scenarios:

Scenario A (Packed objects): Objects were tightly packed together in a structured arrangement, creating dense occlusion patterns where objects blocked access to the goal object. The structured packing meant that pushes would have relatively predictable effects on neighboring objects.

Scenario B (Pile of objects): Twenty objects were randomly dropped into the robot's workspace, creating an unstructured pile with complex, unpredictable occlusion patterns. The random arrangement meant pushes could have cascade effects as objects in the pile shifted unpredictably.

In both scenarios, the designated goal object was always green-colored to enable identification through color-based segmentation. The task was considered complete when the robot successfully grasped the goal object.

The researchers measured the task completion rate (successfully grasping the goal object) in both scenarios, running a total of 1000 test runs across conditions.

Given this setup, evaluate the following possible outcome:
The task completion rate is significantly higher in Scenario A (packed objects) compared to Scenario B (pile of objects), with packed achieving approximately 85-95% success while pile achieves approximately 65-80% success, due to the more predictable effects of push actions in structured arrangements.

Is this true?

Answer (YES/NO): NO